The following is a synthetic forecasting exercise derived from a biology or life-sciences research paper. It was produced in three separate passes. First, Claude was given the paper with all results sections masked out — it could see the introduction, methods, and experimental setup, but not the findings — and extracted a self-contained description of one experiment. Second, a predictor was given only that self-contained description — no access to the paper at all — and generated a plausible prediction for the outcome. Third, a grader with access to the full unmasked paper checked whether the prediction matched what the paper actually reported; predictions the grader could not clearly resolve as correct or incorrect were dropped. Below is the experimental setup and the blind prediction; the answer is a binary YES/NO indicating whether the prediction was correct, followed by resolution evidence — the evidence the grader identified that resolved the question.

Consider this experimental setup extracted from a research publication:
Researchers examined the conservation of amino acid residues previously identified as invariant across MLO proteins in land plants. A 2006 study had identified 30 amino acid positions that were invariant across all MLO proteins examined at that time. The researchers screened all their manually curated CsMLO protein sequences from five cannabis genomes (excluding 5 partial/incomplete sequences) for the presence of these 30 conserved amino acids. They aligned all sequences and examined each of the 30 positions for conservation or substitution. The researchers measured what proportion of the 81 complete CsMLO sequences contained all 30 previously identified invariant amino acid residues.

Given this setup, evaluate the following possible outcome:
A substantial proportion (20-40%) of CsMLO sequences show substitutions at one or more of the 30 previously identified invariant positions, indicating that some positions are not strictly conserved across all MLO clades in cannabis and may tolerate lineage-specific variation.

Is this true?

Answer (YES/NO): YES